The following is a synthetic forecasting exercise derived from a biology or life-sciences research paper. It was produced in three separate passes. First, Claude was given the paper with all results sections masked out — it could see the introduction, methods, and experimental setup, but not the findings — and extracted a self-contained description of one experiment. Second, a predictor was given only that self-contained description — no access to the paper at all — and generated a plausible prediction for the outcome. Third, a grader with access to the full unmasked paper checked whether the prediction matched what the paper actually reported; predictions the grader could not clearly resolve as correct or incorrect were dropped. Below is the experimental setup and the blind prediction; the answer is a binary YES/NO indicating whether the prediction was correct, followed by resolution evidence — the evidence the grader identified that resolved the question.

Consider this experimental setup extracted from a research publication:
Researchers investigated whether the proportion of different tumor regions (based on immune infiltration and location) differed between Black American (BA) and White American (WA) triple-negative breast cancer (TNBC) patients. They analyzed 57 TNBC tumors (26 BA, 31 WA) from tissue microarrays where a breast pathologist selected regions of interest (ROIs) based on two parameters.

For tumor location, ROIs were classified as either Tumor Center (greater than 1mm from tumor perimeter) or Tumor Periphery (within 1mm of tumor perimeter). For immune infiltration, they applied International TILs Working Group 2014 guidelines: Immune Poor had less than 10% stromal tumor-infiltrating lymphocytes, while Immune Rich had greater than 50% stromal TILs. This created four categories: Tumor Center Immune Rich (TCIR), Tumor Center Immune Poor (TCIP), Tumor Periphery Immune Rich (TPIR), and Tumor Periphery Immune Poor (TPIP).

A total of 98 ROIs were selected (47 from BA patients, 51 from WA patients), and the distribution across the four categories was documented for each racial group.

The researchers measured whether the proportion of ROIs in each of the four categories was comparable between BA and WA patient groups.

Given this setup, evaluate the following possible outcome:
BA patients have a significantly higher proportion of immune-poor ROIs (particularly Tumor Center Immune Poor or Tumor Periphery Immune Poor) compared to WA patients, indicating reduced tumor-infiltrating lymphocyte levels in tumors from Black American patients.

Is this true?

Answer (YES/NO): NO